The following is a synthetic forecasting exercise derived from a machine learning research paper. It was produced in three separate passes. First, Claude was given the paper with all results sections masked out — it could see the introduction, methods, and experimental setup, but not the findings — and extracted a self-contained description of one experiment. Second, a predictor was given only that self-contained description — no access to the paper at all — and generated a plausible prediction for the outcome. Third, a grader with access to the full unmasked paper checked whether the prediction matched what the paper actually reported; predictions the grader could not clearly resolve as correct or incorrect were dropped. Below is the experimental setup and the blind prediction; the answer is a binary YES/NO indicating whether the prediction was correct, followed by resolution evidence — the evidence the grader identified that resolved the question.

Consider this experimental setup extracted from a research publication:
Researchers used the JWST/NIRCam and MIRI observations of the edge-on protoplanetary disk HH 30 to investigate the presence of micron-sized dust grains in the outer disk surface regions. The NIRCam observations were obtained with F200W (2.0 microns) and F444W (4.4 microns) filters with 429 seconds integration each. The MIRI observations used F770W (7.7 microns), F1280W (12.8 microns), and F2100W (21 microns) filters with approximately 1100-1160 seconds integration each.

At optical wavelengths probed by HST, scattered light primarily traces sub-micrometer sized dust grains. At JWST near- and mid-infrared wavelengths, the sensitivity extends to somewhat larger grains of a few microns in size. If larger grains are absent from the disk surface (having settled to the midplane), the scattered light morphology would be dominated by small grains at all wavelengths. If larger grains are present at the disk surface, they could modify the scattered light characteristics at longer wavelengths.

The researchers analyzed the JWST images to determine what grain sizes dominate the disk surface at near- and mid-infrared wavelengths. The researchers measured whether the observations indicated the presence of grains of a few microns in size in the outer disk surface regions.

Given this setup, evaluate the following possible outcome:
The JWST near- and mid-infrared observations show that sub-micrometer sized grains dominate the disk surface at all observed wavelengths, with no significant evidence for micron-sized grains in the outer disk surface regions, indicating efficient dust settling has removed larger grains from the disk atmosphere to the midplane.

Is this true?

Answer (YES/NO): NO